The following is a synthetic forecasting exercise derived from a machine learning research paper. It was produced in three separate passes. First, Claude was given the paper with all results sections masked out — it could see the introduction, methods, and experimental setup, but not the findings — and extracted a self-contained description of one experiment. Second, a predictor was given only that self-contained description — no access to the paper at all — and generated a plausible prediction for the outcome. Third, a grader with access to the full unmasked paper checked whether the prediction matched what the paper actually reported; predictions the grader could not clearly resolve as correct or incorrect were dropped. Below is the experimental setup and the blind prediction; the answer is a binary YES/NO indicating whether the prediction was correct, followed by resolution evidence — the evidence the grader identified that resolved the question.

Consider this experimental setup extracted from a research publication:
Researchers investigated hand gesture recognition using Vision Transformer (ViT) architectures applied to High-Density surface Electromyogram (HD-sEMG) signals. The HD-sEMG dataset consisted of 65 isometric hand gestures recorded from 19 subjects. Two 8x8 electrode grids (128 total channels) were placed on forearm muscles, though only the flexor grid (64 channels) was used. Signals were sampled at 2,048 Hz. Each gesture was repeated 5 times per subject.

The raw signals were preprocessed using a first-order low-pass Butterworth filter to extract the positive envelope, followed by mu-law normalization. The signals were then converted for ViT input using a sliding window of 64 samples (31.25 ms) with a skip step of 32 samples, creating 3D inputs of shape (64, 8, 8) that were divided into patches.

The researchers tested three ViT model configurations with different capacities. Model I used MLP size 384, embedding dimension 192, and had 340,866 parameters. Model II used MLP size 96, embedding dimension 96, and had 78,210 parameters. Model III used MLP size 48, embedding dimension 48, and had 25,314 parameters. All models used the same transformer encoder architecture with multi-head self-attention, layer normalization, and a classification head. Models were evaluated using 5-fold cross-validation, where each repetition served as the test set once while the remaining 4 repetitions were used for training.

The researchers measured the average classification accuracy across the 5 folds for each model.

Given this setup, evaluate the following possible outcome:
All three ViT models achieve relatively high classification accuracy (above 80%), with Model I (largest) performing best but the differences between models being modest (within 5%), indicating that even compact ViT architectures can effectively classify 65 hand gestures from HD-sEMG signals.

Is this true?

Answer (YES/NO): YES